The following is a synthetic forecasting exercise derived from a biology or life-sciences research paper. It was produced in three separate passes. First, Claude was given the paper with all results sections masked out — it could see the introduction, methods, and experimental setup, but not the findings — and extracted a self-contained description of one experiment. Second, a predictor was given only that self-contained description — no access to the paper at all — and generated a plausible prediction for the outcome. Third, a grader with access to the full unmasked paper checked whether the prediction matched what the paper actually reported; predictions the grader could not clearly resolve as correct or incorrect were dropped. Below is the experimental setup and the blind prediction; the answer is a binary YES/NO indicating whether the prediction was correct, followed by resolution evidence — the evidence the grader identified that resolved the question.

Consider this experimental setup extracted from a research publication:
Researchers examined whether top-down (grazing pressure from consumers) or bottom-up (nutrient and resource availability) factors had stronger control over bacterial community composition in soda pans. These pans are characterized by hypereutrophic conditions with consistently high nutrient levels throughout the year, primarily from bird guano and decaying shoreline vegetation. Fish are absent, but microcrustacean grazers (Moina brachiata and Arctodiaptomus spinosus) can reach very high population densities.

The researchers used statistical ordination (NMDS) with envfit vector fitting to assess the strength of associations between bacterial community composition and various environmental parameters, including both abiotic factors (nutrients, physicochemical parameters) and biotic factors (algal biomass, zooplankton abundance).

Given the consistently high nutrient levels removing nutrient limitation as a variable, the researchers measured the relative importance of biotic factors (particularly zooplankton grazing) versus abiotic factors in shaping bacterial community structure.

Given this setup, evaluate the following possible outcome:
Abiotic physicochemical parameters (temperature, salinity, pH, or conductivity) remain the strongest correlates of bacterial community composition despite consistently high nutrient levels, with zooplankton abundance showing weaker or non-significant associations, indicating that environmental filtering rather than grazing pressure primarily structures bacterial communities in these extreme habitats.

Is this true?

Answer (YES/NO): NO